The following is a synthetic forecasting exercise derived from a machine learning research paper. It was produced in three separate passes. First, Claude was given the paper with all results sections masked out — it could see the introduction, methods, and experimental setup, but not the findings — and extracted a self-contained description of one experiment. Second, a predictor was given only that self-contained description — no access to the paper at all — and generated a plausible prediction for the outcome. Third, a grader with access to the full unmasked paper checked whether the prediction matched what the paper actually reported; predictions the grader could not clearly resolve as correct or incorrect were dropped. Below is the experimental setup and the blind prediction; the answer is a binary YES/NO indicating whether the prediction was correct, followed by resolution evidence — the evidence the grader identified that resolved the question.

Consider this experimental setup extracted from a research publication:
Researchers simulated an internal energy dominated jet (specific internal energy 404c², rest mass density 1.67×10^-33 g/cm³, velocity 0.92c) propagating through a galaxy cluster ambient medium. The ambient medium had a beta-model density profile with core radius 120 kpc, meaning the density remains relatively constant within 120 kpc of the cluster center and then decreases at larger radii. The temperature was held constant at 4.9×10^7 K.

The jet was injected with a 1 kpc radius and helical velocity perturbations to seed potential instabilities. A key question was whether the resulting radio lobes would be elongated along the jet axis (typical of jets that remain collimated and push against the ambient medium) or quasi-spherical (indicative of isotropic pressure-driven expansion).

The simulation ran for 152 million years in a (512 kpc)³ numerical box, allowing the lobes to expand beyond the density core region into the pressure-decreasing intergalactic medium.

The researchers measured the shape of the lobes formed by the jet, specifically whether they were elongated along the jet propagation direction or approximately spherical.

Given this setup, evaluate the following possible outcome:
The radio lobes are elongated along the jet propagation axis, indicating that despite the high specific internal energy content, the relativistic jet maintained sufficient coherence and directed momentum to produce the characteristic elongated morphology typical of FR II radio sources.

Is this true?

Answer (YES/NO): NO